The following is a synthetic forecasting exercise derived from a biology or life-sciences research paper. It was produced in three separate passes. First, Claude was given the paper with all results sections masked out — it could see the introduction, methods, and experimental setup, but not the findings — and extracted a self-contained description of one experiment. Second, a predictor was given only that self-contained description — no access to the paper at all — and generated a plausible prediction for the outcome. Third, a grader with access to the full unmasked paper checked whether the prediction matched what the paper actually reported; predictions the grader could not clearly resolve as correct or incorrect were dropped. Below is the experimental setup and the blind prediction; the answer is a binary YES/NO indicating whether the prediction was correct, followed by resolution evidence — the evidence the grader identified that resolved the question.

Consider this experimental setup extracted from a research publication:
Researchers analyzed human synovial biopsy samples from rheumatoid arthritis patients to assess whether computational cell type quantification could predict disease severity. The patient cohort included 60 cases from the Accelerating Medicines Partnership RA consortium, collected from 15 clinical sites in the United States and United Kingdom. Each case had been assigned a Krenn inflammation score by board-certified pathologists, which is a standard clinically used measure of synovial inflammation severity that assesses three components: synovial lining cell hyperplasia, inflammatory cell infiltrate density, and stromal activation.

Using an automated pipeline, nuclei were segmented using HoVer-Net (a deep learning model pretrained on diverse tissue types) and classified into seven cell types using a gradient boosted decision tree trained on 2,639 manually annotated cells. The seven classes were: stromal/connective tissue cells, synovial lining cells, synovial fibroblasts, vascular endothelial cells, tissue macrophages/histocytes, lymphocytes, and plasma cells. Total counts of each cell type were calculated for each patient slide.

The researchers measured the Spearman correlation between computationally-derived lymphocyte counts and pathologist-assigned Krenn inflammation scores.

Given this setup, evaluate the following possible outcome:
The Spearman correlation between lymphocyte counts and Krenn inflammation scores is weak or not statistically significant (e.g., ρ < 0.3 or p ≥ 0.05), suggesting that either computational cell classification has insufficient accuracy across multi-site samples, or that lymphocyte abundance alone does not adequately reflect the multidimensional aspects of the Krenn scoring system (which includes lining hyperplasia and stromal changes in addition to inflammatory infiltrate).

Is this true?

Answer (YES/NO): NO